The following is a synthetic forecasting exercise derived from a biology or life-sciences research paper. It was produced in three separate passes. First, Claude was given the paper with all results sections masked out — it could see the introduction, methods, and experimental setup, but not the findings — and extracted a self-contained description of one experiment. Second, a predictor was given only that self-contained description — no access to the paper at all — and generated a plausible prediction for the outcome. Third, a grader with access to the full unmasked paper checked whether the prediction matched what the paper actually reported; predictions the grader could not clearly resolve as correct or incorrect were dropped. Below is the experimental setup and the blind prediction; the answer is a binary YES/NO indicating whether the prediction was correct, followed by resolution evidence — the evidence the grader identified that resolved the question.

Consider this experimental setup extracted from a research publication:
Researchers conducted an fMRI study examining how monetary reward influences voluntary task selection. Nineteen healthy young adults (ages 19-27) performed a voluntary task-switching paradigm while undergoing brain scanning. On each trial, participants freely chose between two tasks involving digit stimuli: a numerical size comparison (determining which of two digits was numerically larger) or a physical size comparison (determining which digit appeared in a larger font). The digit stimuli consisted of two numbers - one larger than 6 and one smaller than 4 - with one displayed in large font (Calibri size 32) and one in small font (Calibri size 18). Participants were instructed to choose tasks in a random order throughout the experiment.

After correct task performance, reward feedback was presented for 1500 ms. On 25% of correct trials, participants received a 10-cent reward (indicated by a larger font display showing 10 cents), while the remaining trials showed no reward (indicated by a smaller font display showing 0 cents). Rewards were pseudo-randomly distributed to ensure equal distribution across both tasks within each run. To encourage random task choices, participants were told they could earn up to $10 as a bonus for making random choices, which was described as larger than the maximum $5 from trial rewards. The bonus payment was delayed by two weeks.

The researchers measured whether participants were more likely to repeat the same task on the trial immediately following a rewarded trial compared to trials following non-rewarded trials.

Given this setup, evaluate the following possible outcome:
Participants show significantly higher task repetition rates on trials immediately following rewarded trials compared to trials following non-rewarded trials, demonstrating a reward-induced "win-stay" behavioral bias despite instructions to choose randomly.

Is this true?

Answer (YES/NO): NO